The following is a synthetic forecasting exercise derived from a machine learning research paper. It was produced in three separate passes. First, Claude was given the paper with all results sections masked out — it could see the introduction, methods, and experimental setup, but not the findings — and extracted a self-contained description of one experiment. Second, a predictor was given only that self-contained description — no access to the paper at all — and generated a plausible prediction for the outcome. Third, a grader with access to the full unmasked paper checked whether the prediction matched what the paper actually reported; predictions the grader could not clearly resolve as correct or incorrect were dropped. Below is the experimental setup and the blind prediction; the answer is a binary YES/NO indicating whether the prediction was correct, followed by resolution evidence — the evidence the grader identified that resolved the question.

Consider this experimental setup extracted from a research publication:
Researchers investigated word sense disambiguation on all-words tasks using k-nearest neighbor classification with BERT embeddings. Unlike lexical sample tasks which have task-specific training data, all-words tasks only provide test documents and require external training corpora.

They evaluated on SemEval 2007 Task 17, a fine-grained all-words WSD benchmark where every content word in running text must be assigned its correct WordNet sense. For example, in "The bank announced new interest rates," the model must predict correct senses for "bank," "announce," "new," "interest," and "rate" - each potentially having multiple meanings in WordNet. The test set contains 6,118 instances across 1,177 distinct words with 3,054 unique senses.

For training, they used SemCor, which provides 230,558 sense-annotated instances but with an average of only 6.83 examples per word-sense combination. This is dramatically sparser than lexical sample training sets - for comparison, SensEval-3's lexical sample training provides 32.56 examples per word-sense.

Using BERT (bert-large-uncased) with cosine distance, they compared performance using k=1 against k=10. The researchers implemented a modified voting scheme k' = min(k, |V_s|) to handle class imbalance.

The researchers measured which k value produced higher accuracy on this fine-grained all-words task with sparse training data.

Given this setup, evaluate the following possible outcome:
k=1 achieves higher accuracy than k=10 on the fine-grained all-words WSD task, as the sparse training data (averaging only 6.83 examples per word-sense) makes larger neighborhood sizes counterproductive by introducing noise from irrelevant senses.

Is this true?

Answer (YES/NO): NO